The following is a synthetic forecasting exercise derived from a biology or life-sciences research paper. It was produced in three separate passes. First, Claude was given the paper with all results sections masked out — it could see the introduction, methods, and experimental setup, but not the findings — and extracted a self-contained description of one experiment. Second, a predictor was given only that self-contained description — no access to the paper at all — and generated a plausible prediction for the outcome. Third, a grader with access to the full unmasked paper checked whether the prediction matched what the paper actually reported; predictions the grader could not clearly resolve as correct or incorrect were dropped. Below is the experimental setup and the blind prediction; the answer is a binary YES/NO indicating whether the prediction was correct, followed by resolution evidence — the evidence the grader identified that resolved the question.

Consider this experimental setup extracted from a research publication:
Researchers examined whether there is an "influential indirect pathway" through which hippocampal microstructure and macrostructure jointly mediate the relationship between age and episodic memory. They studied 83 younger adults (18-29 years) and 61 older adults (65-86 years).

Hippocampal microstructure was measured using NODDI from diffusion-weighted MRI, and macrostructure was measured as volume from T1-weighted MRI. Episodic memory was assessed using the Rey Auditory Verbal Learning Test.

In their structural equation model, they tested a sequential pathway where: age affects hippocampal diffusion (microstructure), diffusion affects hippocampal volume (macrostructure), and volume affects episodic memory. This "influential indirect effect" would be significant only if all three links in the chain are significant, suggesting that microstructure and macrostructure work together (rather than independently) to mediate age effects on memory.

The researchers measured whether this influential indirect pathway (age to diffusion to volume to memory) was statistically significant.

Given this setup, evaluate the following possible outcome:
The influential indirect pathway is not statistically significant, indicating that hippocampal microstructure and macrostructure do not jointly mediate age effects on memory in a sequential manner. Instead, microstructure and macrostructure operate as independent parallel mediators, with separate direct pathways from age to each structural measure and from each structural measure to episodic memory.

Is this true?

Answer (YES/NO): YES